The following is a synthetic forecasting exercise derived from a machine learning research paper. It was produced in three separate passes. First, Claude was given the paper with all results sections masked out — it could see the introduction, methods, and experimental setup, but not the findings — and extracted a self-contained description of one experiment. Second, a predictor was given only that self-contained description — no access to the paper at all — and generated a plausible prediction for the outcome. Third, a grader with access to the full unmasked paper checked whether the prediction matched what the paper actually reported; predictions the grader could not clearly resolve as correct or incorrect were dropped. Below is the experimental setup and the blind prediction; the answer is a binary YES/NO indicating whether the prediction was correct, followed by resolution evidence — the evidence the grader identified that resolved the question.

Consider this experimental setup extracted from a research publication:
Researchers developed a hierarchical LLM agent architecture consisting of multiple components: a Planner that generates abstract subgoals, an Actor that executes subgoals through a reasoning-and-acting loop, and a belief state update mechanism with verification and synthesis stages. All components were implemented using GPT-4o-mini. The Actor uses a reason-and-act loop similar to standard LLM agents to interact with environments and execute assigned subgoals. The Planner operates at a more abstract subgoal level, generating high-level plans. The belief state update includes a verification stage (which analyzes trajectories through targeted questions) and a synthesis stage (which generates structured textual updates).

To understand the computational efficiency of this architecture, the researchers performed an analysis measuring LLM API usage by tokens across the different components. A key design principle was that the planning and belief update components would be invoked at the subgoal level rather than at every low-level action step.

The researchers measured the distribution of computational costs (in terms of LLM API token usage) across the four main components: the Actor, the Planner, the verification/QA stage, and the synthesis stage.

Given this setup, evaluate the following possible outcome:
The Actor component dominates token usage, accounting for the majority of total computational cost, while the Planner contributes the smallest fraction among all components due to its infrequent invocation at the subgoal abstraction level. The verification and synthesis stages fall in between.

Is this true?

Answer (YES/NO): NO